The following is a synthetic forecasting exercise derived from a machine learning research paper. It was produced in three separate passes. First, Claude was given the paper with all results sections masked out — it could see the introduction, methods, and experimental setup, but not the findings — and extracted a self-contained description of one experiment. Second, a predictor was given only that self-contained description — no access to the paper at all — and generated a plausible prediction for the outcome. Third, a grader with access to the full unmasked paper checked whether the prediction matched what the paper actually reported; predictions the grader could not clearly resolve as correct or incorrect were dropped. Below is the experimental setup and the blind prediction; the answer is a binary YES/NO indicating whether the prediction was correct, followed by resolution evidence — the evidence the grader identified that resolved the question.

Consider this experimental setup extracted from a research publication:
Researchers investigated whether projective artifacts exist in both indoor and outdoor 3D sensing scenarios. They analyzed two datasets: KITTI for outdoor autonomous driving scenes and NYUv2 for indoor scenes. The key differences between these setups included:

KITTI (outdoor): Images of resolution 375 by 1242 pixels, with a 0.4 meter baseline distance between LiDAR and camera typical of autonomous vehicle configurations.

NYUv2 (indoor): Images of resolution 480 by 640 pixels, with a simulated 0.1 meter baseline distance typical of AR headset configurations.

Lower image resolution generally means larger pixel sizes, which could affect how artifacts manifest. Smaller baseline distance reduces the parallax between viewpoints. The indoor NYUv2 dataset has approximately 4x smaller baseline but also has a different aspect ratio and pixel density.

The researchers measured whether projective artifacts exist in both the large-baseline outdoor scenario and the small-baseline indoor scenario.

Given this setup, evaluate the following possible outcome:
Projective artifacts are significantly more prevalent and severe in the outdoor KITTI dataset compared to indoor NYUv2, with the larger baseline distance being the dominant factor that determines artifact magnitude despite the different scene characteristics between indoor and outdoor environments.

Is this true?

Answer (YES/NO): NO